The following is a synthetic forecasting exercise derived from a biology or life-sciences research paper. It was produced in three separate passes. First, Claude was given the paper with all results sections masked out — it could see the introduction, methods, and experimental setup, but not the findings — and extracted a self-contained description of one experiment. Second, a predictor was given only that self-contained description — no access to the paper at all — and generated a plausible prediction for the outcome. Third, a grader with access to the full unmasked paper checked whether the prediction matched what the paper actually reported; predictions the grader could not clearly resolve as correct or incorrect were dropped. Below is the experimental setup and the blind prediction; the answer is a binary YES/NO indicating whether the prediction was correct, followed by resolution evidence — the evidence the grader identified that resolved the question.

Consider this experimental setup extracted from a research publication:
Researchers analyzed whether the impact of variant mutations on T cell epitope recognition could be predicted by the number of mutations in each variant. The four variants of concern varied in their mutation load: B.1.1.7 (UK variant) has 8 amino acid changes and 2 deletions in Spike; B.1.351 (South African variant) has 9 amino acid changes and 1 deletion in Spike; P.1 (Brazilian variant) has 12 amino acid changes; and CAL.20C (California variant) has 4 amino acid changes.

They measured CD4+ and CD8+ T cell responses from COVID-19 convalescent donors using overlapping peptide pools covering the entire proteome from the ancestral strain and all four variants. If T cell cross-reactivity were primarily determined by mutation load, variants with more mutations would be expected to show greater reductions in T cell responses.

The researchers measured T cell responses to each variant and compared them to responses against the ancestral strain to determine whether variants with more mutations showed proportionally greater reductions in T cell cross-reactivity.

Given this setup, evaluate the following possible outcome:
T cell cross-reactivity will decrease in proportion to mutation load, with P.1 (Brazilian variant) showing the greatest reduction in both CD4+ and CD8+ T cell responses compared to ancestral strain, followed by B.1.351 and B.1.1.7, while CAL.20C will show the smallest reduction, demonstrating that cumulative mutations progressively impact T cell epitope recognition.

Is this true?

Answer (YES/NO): NO